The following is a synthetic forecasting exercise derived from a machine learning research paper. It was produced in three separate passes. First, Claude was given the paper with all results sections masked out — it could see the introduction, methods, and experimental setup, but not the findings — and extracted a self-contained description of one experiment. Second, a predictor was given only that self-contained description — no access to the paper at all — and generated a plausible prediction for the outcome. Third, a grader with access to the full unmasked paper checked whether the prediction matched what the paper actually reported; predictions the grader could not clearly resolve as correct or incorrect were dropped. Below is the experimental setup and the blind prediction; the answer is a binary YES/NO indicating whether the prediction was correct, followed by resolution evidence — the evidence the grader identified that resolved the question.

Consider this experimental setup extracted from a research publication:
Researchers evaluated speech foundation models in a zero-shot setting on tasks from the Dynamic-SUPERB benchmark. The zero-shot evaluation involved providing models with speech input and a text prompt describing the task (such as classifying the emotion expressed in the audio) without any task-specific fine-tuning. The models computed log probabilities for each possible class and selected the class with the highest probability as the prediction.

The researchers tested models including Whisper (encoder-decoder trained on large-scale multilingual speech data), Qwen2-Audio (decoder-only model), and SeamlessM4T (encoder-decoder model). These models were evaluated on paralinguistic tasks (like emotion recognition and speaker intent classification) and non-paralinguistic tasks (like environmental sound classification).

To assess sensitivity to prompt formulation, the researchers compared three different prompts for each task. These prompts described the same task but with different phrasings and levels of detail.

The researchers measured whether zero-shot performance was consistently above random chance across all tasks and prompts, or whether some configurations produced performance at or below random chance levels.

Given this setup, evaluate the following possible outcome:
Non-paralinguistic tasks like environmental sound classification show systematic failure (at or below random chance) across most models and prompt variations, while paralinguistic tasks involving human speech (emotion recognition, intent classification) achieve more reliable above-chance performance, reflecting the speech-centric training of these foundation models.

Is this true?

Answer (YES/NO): NO